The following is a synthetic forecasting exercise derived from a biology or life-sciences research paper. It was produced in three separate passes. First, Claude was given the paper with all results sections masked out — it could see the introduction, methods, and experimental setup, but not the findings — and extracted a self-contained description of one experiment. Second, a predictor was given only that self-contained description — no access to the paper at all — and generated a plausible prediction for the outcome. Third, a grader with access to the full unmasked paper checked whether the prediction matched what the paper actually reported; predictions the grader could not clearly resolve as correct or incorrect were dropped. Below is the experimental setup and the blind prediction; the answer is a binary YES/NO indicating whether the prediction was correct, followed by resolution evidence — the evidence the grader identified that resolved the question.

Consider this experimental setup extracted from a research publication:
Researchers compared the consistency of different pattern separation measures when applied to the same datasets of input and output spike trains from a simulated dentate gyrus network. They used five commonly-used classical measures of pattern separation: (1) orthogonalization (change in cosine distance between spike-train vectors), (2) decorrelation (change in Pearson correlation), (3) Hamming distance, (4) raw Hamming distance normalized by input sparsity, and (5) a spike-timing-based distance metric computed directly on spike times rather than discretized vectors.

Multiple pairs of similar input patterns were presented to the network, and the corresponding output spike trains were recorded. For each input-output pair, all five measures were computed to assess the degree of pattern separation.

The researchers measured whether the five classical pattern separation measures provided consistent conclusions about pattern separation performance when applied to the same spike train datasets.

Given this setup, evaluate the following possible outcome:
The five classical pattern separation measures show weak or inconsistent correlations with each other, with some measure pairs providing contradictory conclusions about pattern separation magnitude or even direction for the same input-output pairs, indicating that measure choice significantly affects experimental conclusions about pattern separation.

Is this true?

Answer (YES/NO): YES